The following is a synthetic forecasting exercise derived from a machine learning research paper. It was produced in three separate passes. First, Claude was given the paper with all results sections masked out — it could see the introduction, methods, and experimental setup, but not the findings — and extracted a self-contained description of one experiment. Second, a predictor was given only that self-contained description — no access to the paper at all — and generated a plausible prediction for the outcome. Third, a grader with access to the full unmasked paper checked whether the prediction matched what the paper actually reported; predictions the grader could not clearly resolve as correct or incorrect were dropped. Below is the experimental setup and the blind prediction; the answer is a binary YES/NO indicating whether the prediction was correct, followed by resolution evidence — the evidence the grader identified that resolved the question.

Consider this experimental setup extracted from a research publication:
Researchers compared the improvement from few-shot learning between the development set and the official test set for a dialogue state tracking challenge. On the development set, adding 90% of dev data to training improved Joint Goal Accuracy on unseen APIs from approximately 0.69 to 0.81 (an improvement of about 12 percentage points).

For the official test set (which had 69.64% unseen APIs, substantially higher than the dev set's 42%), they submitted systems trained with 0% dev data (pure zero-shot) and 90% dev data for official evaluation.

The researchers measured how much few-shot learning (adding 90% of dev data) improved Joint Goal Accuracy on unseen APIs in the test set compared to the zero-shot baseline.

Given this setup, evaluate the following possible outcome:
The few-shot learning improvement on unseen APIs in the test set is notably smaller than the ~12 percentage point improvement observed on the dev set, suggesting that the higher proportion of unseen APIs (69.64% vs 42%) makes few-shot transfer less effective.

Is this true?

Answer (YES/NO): YES